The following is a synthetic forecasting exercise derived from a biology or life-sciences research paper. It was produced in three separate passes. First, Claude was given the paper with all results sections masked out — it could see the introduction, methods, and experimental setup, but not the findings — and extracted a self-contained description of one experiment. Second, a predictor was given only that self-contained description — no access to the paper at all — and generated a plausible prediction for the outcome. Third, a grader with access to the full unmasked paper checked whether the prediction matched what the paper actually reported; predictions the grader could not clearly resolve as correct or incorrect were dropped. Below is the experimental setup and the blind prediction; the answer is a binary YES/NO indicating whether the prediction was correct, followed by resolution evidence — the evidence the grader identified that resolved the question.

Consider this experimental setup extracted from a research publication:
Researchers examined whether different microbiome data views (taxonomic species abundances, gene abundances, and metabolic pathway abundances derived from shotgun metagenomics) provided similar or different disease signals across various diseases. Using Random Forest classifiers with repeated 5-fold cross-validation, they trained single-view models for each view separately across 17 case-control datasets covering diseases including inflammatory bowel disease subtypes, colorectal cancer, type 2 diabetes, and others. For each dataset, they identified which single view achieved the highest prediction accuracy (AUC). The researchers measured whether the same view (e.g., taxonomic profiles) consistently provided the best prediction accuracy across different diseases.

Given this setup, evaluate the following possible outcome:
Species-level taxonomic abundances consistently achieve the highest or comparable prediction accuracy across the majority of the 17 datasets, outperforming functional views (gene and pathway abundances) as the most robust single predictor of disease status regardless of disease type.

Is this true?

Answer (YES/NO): NO